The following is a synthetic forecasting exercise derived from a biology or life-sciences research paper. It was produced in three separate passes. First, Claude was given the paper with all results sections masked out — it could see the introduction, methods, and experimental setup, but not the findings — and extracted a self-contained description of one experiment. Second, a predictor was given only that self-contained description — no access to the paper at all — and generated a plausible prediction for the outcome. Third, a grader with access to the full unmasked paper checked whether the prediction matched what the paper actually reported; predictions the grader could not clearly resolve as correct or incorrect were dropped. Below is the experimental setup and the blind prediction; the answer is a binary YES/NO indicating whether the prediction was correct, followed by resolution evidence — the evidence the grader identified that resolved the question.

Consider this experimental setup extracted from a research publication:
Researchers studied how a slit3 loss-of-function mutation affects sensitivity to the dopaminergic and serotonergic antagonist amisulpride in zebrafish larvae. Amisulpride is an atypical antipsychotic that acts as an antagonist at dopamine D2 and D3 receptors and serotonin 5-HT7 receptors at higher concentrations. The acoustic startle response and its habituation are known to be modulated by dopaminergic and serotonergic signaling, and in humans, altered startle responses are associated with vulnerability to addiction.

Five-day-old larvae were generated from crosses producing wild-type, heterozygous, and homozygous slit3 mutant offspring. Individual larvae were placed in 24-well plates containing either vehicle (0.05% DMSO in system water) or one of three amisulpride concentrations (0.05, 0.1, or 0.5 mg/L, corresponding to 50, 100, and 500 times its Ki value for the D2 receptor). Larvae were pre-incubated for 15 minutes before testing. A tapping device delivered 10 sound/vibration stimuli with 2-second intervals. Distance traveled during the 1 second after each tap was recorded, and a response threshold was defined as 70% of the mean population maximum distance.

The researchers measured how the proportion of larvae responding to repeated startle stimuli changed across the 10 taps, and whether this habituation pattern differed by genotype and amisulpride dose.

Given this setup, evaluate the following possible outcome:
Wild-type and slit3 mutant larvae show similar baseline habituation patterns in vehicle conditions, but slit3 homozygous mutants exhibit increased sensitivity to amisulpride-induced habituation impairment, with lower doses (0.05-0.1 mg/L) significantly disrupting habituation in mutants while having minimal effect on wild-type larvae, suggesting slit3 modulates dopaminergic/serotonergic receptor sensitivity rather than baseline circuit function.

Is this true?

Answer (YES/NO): NO